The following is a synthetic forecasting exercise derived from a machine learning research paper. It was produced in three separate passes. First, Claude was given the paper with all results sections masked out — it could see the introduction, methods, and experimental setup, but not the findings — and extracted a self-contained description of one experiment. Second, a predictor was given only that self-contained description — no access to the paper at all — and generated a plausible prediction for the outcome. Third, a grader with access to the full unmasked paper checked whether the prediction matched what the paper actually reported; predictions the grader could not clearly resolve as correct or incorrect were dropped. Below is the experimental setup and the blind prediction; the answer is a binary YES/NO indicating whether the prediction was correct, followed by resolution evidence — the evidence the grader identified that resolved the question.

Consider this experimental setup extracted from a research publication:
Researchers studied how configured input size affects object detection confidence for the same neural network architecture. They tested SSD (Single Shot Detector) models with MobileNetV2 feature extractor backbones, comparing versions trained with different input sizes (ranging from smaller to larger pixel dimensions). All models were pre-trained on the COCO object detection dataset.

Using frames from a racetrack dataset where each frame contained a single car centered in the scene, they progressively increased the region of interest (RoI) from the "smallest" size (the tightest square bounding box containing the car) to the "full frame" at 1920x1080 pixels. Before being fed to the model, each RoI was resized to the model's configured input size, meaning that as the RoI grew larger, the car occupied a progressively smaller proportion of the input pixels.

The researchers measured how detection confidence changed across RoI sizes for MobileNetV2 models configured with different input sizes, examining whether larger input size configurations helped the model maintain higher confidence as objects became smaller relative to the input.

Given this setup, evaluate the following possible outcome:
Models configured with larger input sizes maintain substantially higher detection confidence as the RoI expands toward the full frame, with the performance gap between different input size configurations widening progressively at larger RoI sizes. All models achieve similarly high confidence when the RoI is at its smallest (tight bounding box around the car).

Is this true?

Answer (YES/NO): NO